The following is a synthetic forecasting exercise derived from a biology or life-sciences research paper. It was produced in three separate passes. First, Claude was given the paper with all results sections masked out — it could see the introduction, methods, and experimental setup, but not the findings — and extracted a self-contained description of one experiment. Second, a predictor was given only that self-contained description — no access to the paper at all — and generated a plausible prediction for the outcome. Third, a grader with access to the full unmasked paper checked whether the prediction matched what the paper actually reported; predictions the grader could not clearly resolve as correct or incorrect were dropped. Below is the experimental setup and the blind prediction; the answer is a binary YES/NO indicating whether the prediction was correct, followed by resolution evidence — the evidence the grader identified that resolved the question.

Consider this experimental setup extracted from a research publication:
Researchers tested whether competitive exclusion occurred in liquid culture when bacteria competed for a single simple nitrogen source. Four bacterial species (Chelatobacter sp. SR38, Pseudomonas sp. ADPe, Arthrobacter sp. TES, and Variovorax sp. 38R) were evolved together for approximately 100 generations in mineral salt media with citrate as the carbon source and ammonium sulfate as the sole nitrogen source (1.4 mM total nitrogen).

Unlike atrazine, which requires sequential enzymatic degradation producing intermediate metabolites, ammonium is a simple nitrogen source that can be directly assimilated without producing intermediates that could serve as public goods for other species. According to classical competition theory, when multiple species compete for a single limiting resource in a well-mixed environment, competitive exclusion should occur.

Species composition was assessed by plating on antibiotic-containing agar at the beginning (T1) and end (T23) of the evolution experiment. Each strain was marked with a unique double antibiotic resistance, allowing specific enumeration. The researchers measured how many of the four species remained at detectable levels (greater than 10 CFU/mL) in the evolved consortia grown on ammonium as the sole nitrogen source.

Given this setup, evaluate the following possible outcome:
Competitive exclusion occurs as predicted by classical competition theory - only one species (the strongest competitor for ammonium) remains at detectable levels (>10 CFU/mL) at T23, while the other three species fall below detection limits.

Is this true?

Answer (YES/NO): NO